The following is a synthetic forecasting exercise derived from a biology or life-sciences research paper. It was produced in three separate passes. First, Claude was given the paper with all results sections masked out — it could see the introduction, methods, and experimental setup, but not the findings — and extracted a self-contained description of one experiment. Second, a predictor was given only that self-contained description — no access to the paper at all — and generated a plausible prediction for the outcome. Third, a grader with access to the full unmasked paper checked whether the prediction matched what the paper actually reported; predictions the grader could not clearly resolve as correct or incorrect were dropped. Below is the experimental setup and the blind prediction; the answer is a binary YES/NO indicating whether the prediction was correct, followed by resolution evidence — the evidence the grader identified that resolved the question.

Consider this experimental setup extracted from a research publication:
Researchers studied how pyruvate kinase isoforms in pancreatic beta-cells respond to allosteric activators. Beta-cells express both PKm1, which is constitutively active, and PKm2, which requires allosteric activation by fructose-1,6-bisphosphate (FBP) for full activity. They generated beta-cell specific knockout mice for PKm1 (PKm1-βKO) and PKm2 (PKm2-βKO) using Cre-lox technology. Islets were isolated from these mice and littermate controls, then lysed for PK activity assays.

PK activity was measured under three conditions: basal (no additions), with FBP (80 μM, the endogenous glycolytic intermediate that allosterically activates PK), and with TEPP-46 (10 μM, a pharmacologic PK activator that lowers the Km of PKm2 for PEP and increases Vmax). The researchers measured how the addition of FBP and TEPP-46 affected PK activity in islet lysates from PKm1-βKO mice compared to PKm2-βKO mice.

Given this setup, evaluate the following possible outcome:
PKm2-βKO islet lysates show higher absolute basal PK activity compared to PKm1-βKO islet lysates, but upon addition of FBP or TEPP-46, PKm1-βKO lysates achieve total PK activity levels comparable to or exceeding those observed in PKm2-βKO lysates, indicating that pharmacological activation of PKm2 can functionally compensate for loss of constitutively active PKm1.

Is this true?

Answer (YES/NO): NO